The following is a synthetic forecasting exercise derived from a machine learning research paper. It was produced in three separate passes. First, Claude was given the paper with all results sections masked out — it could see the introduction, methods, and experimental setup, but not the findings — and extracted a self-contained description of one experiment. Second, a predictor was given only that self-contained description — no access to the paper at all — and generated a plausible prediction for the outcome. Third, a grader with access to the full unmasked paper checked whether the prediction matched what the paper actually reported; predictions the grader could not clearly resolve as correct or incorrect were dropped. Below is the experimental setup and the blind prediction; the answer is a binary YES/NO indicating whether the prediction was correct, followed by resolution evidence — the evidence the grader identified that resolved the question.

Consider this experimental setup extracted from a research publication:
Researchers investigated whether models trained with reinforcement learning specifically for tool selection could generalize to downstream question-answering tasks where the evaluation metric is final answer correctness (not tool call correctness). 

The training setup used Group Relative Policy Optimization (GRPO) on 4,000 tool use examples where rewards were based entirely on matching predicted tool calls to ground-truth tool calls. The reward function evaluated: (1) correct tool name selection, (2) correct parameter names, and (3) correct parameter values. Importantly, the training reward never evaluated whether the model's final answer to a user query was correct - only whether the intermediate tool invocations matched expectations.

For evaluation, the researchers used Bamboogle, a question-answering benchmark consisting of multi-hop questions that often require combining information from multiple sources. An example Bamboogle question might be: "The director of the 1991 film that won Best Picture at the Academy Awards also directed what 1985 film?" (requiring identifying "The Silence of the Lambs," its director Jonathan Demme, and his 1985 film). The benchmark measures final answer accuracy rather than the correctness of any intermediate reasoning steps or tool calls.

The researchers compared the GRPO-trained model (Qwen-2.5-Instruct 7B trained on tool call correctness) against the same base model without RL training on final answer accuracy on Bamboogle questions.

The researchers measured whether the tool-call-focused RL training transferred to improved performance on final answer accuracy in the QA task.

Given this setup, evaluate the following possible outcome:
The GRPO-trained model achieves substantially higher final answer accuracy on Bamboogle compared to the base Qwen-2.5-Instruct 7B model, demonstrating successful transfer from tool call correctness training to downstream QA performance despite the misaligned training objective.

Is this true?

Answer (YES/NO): YES